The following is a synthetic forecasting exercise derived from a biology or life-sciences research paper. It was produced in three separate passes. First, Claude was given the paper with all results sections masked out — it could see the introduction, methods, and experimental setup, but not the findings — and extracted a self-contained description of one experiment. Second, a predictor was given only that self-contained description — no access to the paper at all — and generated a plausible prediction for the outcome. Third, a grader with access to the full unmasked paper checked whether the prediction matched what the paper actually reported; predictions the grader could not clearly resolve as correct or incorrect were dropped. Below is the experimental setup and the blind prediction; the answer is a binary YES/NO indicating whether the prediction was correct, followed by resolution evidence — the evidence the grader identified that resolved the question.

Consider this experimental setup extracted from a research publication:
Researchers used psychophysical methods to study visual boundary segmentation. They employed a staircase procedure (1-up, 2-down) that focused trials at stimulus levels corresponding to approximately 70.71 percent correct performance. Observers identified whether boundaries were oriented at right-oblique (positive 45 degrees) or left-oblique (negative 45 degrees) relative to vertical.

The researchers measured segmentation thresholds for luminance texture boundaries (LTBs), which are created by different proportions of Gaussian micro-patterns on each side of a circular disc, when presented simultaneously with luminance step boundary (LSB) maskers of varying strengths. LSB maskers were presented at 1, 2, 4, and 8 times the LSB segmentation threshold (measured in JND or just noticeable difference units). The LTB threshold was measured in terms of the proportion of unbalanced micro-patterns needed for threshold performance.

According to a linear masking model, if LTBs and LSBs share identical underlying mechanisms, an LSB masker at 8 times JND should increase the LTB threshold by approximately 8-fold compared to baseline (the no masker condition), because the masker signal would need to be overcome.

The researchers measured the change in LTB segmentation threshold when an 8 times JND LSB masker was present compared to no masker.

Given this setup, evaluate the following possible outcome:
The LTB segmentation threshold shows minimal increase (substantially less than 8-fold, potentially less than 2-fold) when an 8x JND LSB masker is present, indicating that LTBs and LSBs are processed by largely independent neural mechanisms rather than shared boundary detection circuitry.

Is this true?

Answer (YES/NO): YES